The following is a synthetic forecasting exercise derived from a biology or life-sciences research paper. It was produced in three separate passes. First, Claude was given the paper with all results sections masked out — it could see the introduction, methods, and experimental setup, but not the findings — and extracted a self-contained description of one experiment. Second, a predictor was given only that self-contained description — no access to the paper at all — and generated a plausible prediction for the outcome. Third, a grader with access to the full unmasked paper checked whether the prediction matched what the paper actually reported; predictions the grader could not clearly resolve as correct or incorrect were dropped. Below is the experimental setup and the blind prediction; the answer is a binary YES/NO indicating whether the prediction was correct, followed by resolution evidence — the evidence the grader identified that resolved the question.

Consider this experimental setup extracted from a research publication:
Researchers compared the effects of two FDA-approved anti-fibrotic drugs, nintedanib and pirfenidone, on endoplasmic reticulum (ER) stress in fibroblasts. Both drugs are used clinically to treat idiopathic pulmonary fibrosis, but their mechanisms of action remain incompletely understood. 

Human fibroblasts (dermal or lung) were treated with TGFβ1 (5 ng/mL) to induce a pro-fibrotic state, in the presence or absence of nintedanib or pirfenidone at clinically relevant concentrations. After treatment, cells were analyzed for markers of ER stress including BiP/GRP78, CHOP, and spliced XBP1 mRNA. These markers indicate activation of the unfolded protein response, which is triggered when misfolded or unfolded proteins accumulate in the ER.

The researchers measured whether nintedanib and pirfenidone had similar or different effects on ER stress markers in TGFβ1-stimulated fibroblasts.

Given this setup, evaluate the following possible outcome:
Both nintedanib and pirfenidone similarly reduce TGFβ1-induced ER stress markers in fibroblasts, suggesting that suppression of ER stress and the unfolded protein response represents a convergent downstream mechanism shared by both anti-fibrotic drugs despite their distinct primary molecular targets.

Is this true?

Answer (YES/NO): NO